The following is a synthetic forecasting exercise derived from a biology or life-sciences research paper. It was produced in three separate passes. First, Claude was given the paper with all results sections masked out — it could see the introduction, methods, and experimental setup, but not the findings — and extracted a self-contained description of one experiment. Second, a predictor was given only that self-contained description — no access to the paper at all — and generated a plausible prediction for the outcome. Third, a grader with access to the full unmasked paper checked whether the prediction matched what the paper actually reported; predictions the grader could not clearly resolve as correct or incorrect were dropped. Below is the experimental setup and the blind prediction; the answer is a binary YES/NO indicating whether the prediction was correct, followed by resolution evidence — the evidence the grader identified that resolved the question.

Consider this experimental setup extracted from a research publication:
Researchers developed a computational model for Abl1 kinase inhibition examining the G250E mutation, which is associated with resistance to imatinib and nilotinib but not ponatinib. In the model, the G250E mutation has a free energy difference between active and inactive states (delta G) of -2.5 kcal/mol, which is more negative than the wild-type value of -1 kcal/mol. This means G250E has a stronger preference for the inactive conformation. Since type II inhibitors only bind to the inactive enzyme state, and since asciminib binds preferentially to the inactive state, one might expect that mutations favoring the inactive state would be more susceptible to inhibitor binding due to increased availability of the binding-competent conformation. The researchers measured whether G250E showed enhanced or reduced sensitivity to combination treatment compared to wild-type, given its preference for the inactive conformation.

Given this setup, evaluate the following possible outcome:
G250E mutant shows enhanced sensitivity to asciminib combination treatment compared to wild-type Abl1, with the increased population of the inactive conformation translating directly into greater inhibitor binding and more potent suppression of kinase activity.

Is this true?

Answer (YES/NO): NO